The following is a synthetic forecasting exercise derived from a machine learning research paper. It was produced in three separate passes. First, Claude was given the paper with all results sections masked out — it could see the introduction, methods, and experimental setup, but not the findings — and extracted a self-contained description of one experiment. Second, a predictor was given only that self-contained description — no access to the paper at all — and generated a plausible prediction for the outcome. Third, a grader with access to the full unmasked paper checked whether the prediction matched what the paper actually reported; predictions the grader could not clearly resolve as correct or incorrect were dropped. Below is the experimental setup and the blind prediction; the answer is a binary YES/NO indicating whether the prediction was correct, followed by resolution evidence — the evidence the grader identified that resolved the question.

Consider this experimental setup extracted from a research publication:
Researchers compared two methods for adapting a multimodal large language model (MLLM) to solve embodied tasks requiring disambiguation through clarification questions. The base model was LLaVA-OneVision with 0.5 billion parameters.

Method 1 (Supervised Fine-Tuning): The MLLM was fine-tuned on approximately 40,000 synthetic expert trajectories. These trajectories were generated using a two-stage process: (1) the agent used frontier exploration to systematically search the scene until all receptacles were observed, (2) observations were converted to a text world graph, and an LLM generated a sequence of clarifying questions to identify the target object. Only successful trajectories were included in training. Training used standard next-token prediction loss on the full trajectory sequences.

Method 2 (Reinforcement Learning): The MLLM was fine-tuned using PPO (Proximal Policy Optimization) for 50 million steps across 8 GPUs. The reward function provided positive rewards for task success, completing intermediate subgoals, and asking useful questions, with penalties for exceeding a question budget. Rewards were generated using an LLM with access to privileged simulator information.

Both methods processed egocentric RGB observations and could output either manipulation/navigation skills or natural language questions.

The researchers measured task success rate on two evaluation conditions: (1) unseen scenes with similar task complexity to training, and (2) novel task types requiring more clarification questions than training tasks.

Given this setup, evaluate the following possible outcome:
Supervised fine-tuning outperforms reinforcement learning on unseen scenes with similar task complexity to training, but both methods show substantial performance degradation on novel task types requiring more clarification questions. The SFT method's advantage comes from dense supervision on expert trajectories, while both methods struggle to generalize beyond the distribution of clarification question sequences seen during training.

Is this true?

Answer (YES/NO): NO